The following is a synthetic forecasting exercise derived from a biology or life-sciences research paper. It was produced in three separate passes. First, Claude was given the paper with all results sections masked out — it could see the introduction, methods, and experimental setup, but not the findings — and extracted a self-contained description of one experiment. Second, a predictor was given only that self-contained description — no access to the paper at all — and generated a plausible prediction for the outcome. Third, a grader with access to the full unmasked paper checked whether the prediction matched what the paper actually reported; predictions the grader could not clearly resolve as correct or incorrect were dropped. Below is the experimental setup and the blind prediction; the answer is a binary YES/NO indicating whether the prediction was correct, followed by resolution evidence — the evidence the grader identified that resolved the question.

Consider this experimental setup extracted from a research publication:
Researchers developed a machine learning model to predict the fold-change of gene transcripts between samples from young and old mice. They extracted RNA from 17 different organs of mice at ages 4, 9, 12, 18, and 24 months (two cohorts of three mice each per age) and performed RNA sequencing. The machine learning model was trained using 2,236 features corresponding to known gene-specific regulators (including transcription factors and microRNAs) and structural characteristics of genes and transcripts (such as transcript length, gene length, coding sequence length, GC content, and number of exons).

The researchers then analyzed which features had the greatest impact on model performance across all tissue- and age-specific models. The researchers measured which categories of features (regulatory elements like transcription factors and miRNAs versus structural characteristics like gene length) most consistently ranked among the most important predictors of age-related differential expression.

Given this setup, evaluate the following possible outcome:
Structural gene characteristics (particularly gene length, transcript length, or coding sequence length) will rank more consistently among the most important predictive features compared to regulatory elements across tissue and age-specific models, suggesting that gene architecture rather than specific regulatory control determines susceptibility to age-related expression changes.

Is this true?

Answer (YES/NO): YES